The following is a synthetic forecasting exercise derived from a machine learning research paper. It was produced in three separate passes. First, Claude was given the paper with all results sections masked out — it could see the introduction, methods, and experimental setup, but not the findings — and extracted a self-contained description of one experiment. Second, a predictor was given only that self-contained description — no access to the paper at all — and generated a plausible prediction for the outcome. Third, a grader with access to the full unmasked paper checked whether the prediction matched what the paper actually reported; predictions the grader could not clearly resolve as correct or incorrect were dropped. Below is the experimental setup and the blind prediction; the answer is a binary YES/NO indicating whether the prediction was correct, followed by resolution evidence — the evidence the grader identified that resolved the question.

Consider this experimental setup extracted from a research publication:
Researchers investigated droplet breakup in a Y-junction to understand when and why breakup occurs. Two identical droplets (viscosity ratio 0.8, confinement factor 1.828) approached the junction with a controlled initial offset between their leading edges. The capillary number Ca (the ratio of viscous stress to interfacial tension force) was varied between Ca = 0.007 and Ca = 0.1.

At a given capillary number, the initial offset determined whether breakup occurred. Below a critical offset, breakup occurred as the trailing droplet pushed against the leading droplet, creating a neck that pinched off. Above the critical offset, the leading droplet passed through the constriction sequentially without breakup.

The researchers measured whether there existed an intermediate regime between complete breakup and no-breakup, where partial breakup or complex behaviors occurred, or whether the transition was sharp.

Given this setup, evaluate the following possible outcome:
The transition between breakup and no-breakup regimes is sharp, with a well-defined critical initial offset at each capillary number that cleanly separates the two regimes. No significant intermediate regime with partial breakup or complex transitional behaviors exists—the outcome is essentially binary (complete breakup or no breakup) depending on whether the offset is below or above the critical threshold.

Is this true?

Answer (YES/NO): YES